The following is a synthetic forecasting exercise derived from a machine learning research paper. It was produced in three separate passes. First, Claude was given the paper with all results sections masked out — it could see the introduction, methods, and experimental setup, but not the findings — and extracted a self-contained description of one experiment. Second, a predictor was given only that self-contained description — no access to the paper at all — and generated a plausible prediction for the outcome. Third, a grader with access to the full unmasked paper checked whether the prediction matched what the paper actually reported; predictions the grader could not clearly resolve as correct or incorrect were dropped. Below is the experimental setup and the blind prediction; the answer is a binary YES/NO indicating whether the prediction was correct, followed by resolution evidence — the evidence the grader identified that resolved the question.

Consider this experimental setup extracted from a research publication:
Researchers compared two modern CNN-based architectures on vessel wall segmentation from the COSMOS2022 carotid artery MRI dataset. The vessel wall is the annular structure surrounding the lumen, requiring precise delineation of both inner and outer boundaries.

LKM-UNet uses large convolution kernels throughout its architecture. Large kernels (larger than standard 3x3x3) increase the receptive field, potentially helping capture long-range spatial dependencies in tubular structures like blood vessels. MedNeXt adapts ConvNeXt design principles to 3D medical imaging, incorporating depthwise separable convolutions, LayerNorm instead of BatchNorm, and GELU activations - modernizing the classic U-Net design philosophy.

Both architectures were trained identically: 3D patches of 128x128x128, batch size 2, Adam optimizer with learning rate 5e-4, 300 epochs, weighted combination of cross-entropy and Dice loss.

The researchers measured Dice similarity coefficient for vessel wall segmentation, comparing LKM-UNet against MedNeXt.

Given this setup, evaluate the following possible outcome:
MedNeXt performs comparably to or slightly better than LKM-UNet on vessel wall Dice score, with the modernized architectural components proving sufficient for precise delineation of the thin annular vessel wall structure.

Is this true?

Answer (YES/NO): NO